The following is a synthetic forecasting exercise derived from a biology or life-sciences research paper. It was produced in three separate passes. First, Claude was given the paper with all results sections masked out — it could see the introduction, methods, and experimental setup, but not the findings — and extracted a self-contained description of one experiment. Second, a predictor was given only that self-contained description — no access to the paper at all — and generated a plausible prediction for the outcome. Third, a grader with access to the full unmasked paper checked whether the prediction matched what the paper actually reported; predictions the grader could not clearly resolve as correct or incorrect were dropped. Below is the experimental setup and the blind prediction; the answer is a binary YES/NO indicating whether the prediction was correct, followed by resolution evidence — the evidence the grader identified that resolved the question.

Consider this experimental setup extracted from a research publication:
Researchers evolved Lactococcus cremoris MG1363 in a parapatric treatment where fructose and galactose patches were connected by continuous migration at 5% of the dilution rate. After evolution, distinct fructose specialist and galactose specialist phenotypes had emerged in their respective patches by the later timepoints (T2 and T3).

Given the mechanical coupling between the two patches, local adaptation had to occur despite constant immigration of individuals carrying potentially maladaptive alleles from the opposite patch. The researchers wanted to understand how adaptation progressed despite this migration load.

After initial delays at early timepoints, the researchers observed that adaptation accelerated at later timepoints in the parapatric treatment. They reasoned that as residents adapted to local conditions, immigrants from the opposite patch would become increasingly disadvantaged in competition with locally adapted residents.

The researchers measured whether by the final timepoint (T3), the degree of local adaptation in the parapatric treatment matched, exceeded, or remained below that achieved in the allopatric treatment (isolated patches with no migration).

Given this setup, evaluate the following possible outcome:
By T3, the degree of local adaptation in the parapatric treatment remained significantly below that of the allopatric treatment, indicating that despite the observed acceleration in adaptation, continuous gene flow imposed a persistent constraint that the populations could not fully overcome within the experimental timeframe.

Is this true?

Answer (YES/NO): NO